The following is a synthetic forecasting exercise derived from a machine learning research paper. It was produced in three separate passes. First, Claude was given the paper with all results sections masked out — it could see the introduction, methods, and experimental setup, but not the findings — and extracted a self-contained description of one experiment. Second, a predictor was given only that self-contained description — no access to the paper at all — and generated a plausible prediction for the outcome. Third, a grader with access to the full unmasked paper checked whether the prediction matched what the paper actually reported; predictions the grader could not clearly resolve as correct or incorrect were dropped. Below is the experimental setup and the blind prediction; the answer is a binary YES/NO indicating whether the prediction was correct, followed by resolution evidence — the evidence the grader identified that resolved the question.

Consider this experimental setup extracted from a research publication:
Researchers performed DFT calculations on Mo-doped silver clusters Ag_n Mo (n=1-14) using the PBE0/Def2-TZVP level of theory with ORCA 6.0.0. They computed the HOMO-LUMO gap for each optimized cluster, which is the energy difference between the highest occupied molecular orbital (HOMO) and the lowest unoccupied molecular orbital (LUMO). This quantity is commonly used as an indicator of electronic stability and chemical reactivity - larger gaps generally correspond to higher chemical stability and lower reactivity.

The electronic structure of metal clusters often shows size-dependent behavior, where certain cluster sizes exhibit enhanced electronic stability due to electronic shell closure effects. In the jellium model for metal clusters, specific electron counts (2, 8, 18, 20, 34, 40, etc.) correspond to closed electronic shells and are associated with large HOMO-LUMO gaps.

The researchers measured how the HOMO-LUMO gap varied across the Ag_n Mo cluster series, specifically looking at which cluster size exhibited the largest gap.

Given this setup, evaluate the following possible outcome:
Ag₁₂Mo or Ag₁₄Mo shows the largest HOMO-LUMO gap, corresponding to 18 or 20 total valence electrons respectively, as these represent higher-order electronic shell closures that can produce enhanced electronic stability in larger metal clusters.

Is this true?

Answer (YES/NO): YES